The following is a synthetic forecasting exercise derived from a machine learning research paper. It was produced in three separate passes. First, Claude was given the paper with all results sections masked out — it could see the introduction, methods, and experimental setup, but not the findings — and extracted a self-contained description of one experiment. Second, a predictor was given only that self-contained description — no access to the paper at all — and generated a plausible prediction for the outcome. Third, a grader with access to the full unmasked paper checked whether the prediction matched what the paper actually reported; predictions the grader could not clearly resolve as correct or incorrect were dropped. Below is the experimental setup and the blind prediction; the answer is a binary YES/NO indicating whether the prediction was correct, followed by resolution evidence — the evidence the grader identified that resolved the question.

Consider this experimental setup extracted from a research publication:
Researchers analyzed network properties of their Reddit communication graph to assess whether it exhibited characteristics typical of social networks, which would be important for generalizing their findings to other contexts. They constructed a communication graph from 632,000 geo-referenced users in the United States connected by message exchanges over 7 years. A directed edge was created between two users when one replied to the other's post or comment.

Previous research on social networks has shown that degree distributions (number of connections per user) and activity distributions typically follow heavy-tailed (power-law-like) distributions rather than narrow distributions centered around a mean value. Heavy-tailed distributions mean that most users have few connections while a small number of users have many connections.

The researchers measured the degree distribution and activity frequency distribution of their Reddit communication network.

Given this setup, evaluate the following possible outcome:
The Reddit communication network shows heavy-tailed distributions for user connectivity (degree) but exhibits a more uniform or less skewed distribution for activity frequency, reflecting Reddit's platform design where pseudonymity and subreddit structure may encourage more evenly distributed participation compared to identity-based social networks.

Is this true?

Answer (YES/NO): NO